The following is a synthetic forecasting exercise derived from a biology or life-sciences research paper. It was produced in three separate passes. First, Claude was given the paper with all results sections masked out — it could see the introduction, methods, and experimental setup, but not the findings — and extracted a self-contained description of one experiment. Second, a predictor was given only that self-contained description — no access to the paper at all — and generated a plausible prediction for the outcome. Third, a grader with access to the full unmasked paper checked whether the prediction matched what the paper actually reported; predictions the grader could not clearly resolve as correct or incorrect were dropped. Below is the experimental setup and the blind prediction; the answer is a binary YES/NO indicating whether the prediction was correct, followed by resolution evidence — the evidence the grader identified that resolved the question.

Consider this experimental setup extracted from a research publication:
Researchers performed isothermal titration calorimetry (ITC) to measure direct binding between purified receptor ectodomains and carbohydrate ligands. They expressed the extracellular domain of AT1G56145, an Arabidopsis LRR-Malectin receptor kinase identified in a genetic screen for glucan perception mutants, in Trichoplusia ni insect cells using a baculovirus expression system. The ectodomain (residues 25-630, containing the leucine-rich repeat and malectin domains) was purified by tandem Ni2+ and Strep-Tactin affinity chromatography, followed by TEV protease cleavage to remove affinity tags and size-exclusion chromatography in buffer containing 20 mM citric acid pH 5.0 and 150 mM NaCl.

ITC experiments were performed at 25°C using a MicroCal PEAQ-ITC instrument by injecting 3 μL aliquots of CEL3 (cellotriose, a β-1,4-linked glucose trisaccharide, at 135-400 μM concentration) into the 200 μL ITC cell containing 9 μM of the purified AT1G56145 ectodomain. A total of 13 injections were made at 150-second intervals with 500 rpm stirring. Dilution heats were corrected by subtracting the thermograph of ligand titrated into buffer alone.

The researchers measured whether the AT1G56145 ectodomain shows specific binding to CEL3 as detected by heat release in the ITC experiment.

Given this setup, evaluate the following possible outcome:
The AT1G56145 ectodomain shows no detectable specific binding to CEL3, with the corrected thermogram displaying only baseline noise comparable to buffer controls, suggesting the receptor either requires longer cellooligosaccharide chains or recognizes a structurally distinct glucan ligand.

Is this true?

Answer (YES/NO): NO